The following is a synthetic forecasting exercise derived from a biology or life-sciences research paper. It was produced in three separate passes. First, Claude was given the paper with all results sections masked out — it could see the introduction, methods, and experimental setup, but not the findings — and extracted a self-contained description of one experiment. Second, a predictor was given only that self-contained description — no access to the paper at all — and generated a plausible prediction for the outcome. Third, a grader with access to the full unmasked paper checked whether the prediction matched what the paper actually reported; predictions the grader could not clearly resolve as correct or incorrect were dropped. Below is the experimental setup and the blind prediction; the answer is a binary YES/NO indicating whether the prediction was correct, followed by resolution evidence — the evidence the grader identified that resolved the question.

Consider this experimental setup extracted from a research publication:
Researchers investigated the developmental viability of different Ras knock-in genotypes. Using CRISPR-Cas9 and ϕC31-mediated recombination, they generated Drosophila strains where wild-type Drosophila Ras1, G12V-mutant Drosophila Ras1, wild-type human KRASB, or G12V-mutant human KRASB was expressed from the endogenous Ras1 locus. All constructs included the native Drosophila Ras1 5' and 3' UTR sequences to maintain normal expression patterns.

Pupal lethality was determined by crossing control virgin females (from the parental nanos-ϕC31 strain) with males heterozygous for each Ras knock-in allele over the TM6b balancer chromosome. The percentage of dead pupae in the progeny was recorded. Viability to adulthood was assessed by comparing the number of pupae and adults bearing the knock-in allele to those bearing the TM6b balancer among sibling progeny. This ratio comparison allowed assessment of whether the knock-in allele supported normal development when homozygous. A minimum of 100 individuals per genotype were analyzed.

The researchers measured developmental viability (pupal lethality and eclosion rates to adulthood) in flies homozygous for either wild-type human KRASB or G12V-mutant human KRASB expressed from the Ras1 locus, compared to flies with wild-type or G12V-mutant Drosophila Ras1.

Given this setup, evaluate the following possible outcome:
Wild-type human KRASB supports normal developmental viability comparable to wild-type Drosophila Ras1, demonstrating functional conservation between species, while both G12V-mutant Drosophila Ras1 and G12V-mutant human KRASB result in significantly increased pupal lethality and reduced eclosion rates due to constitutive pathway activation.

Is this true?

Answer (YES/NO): YES